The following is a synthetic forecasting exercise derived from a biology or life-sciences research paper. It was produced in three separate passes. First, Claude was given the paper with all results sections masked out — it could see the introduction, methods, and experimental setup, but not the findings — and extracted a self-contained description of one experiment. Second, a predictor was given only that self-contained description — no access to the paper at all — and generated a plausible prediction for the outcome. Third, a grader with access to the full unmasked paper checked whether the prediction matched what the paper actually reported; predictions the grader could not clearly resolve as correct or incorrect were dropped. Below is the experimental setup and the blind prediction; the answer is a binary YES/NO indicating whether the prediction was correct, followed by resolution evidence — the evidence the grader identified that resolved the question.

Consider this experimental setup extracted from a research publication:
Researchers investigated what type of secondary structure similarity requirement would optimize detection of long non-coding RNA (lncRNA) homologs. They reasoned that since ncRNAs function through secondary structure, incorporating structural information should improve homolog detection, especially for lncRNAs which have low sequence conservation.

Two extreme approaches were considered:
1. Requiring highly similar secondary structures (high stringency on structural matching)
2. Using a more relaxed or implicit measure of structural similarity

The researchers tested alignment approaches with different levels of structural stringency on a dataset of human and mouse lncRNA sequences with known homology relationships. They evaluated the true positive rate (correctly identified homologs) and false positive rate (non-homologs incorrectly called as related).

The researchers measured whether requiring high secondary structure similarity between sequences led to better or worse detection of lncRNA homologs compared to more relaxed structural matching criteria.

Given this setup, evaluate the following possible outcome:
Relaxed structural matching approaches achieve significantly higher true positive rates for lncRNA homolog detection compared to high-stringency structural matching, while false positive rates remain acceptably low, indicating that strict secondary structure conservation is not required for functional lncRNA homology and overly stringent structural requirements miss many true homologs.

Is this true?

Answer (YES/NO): YES